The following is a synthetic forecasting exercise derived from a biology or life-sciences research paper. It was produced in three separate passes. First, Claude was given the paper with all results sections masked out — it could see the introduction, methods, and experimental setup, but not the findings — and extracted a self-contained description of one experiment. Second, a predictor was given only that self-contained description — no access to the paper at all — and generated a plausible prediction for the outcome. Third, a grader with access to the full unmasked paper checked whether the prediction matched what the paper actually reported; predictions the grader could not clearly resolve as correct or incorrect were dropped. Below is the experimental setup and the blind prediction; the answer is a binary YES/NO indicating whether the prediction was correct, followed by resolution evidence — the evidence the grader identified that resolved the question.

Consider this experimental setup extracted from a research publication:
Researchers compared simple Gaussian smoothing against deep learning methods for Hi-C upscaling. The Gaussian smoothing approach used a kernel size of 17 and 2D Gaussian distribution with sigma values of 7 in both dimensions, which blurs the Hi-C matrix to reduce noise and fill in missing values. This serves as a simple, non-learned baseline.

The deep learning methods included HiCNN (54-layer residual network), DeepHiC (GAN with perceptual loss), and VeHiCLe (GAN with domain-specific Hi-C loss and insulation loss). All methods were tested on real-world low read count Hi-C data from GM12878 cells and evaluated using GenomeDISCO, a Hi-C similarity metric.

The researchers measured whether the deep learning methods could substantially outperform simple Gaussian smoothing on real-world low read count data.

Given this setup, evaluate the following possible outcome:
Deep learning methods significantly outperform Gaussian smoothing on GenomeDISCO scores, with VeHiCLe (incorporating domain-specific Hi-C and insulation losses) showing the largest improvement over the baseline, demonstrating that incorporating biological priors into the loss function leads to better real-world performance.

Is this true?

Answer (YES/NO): NO